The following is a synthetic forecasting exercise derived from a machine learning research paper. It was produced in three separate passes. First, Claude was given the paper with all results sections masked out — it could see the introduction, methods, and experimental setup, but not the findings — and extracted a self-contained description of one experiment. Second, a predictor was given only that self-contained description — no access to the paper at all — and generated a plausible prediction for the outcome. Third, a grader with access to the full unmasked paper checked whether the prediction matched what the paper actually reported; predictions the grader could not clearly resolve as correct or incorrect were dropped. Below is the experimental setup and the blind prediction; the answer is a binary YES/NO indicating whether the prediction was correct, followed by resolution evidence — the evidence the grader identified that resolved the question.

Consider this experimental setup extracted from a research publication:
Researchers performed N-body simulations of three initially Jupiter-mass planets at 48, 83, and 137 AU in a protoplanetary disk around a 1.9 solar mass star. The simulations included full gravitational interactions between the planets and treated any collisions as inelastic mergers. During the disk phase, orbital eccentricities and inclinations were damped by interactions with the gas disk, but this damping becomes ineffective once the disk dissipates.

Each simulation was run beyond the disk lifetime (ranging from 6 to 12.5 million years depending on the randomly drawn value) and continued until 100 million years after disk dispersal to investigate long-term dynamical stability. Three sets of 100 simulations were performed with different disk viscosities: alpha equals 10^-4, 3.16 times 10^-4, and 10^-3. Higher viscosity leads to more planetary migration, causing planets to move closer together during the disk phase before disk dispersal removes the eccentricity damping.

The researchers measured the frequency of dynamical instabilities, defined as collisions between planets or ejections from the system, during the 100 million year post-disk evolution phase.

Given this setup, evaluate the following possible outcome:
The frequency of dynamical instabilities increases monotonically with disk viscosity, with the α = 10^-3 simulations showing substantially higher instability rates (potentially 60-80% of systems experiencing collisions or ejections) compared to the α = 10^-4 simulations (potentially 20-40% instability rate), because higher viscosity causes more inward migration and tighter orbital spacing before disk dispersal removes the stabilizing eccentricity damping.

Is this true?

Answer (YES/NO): NO